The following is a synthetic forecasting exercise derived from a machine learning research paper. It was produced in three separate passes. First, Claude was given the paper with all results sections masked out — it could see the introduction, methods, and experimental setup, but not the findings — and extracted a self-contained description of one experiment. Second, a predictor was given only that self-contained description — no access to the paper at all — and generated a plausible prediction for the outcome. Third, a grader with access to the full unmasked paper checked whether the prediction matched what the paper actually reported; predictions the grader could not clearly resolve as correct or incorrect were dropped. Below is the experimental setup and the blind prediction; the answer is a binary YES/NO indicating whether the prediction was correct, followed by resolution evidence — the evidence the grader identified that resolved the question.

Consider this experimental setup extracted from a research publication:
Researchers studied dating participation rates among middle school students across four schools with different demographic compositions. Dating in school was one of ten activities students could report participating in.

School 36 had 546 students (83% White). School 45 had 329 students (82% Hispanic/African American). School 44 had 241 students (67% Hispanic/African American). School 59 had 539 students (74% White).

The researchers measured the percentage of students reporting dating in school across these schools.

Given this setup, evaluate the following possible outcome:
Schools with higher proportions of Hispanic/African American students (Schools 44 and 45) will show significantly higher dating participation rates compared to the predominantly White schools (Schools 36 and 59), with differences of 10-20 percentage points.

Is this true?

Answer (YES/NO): NO